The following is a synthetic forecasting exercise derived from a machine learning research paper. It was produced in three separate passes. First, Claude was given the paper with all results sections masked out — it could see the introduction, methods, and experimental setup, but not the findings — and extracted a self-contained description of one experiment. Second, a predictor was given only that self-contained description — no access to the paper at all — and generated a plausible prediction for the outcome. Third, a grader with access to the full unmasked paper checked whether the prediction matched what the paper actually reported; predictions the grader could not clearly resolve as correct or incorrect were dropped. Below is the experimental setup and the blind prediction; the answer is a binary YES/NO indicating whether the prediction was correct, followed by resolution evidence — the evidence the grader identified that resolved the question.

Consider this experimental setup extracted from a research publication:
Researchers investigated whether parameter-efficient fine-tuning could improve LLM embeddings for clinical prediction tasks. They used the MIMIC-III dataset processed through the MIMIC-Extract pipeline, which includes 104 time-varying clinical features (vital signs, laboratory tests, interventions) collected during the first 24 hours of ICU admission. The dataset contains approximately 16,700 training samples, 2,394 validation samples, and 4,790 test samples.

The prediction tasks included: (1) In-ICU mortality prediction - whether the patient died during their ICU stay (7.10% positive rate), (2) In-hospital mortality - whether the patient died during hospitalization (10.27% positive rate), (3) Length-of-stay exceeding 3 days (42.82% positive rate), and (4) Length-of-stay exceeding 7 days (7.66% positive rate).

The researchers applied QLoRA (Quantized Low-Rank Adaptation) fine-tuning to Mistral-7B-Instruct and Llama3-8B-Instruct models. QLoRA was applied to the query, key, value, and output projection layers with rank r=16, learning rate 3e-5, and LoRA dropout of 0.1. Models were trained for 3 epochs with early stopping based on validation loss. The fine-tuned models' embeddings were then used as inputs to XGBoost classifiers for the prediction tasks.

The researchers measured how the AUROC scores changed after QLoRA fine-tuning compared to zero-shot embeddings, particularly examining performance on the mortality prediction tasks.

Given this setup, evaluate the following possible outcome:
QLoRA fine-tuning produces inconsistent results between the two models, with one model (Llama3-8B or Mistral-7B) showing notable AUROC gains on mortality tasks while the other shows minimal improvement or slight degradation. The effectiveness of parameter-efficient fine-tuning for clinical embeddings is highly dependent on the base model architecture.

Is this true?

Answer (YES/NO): NO